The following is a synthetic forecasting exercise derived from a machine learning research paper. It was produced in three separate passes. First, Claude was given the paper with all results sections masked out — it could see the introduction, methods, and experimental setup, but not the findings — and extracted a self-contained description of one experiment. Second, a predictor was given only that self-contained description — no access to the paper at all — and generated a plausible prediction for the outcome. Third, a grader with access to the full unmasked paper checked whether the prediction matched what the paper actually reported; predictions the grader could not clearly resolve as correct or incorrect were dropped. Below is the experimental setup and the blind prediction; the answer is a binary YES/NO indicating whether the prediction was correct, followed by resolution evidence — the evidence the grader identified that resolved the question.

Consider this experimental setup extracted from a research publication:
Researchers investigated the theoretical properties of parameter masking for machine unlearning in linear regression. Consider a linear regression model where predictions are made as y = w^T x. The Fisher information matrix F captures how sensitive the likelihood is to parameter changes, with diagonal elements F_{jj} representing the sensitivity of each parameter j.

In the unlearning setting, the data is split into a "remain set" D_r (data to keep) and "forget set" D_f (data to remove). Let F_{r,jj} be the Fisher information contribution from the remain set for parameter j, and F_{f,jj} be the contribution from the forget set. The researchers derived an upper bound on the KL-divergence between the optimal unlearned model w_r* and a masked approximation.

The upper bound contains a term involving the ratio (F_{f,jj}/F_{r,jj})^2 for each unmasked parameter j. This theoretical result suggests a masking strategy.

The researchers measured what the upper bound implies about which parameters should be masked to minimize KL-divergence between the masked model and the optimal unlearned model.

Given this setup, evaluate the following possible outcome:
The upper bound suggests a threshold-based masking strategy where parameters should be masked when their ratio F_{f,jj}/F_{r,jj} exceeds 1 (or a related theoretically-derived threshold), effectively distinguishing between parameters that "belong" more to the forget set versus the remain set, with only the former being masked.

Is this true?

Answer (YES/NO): NO